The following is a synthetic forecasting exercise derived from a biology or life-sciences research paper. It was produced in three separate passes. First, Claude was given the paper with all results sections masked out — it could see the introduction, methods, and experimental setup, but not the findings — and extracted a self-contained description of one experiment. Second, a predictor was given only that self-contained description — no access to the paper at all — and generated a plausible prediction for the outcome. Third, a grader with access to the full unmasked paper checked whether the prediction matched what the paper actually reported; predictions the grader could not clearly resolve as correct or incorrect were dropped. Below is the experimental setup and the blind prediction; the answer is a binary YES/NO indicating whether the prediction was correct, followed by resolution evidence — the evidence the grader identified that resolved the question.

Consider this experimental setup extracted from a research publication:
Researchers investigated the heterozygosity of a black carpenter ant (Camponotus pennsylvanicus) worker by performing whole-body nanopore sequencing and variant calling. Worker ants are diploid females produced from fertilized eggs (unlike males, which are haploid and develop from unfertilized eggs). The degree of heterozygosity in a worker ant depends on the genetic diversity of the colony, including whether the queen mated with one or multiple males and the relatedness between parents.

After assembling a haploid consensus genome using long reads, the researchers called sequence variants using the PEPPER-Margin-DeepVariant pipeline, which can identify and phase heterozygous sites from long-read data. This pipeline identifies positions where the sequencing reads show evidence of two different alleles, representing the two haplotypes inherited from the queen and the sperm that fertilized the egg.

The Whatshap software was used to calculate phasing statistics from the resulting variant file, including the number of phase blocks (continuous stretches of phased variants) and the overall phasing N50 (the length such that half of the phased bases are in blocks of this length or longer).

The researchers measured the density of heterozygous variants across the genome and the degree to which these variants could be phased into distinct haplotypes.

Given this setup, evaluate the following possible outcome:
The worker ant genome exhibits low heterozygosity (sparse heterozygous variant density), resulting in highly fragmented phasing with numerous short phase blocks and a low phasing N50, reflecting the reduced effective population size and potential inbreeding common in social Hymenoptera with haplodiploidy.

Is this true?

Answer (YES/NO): NO